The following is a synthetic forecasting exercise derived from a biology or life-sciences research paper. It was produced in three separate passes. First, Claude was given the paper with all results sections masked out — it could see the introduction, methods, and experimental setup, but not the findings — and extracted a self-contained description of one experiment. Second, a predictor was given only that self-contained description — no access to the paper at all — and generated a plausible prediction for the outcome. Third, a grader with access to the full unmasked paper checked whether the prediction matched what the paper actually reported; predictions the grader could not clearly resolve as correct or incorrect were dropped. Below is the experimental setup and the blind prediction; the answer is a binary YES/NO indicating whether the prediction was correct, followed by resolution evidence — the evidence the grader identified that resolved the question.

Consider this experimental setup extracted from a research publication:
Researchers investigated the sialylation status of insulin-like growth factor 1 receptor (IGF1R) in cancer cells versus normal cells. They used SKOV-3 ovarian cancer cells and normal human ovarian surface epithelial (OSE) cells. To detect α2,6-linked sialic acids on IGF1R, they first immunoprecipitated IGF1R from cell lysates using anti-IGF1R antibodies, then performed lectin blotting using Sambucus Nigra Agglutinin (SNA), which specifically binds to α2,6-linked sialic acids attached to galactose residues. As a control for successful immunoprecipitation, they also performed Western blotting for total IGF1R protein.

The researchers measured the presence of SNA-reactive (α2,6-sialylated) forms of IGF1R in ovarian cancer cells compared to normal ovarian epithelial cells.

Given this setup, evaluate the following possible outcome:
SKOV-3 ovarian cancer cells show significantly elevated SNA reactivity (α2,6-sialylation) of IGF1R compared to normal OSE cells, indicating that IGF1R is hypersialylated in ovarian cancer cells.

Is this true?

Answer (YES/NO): YES